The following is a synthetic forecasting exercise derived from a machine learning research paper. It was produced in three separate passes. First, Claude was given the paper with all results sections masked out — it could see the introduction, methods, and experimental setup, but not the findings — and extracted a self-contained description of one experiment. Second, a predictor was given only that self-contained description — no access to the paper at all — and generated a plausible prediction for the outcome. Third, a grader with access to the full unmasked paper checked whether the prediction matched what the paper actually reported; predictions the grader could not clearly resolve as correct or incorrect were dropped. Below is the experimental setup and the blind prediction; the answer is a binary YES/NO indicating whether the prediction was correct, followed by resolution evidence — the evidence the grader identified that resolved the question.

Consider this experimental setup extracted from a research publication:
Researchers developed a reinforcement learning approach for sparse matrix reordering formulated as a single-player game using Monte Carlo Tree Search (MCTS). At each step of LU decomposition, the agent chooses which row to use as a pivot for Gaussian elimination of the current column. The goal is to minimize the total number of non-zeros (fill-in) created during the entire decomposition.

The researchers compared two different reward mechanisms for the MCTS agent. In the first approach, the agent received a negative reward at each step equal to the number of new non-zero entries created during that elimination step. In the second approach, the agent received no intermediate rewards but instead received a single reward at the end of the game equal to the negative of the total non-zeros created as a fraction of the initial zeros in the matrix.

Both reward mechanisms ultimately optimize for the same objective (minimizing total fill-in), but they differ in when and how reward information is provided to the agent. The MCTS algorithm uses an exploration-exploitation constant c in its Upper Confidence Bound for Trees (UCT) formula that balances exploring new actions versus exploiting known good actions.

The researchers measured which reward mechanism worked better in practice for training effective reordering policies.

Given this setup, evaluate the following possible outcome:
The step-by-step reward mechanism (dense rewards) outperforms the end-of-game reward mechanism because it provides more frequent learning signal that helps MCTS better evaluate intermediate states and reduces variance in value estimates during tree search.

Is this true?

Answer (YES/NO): NO